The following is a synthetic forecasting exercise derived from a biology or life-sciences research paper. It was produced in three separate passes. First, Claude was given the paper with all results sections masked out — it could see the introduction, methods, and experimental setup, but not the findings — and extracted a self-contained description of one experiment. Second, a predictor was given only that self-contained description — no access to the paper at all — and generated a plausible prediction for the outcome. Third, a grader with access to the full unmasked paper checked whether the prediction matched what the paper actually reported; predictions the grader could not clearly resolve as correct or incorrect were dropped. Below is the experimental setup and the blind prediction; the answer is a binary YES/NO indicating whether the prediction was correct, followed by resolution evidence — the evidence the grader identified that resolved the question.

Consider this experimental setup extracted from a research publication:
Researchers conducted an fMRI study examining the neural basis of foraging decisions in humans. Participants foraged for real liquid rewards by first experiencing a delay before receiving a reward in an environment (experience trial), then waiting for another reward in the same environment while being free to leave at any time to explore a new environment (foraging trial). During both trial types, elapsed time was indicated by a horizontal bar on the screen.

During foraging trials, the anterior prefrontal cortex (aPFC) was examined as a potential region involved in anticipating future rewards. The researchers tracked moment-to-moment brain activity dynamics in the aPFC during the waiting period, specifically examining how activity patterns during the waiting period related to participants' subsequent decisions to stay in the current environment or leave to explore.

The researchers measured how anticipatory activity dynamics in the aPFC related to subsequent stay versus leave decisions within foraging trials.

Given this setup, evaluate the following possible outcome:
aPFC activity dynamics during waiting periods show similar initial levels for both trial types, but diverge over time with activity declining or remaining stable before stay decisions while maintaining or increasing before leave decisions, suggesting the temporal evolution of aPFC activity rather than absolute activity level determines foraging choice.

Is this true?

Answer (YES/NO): NO